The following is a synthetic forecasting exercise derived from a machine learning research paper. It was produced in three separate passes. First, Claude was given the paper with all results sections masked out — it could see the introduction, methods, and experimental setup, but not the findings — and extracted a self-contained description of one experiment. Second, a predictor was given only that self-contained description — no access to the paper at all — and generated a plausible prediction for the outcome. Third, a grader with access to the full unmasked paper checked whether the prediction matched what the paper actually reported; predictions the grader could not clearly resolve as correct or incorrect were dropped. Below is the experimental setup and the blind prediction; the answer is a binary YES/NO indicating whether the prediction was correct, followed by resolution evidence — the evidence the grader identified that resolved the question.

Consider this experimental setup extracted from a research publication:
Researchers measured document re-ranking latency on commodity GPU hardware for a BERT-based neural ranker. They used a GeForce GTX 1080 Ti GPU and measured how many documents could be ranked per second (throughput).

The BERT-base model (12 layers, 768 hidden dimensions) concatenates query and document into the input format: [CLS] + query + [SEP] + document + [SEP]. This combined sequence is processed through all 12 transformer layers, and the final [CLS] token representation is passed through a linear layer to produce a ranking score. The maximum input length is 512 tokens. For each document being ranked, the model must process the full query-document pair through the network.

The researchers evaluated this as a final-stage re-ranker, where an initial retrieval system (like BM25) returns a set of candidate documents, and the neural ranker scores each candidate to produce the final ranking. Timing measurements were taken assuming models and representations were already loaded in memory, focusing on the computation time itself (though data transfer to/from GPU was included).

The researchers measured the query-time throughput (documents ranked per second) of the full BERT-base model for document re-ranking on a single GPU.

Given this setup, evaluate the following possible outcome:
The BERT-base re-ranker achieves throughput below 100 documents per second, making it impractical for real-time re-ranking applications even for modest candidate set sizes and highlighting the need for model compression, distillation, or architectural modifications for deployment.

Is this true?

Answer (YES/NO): YES